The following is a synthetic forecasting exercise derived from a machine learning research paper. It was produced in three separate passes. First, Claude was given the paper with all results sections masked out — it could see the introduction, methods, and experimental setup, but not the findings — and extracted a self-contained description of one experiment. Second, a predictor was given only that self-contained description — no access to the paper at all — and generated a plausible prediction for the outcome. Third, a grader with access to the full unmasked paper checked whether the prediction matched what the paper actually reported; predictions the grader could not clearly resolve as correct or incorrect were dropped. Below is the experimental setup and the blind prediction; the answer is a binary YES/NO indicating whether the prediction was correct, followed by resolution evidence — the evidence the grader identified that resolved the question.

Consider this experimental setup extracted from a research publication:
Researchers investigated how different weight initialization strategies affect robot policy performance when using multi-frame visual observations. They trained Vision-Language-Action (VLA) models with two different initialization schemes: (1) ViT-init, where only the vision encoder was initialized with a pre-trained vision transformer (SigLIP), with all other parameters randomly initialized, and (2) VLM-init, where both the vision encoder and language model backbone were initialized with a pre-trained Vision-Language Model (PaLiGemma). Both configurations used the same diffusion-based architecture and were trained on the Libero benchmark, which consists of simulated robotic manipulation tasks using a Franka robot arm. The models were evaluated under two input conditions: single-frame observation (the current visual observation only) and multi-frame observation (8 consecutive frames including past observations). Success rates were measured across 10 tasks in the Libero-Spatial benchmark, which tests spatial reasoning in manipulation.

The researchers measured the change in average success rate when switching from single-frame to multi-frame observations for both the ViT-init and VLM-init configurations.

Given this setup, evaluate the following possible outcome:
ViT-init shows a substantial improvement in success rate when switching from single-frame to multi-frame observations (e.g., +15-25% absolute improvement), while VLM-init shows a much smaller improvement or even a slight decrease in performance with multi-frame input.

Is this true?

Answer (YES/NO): NO